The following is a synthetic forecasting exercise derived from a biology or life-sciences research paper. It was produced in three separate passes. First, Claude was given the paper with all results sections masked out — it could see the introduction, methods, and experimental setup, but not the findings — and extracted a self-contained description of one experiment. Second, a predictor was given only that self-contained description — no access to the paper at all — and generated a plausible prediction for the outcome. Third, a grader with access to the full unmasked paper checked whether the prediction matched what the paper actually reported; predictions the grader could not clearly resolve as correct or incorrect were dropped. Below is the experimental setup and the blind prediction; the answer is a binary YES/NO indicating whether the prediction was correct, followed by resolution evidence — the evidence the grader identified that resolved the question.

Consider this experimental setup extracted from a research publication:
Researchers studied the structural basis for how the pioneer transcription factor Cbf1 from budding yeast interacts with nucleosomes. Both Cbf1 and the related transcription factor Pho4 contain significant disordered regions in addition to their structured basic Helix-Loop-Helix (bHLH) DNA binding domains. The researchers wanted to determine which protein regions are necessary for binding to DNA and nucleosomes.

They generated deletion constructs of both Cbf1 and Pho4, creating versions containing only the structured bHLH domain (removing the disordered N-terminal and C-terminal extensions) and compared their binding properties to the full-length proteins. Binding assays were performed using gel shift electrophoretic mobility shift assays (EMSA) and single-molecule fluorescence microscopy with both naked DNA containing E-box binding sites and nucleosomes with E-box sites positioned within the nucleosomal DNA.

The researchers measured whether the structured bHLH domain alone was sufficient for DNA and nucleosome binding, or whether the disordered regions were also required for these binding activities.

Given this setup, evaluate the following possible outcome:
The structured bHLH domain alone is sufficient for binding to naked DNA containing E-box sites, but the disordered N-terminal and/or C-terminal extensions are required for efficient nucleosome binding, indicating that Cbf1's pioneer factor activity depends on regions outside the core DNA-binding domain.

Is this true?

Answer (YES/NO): NO